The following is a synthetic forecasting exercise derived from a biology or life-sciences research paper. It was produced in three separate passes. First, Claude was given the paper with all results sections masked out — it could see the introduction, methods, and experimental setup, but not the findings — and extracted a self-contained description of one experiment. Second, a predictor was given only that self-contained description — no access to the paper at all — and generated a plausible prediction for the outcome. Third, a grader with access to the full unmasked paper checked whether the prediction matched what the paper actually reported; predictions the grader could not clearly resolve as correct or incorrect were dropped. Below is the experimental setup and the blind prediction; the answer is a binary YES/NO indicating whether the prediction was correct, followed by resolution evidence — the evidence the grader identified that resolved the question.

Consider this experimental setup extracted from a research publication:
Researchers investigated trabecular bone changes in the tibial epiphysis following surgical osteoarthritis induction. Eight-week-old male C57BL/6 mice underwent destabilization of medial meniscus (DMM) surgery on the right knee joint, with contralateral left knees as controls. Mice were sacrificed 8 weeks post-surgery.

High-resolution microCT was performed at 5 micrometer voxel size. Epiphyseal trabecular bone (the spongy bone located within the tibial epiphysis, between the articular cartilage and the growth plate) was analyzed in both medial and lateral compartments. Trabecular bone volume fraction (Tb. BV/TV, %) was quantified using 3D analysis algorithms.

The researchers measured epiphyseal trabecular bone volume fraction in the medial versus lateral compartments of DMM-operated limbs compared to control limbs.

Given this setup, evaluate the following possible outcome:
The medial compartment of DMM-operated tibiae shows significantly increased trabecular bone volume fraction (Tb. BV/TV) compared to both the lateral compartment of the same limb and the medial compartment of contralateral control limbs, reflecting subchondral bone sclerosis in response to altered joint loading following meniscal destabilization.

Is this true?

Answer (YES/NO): NO